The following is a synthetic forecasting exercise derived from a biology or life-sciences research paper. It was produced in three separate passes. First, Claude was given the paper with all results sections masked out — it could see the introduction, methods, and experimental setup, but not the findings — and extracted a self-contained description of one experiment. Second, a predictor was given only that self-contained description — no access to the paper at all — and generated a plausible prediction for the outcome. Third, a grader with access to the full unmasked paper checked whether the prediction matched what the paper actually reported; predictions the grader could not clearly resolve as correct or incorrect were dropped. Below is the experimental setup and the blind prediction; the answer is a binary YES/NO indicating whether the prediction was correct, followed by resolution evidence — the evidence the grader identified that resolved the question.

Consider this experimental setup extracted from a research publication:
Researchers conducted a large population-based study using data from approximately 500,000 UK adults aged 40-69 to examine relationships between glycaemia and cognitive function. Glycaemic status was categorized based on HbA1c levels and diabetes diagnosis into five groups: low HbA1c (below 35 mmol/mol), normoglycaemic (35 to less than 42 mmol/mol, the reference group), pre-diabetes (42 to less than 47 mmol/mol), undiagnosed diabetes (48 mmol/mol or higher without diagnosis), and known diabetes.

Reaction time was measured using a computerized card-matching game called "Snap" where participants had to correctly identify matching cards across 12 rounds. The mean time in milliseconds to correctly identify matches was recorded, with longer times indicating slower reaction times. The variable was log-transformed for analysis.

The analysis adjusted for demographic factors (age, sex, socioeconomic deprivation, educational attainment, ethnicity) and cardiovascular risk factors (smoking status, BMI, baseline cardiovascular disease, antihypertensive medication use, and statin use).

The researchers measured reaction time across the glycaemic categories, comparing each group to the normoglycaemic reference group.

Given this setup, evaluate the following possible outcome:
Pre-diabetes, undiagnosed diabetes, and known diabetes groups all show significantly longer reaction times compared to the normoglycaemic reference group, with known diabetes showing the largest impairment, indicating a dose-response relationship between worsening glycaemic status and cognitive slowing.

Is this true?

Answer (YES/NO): NO